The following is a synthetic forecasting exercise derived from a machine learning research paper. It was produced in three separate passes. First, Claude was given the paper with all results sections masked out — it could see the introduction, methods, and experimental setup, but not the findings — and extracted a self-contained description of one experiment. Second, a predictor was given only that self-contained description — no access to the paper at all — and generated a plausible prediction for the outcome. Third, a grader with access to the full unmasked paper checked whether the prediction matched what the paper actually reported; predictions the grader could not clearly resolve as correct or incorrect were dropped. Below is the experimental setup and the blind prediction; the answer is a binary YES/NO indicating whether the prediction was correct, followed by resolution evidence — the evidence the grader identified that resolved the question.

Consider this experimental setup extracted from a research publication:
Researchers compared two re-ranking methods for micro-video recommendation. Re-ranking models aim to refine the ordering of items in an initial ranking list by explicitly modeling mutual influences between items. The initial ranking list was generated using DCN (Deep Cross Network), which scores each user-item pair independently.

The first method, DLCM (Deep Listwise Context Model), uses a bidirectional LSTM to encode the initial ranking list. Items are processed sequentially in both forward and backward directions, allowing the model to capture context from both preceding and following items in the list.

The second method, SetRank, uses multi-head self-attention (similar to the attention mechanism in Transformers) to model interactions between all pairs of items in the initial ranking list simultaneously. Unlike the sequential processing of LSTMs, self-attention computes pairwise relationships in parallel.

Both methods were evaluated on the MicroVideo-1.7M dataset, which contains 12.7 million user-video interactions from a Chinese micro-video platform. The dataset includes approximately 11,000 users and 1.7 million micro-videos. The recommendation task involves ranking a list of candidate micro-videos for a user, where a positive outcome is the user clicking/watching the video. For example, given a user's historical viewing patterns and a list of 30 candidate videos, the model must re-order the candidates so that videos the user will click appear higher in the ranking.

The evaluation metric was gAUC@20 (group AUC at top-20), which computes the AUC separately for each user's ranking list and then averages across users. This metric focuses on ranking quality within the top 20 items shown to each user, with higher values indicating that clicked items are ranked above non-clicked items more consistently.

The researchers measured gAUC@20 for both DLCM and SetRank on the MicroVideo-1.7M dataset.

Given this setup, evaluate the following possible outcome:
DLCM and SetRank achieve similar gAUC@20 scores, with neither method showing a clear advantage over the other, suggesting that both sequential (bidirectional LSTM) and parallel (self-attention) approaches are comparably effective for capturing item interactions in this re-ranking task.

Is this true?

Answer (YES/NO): NO